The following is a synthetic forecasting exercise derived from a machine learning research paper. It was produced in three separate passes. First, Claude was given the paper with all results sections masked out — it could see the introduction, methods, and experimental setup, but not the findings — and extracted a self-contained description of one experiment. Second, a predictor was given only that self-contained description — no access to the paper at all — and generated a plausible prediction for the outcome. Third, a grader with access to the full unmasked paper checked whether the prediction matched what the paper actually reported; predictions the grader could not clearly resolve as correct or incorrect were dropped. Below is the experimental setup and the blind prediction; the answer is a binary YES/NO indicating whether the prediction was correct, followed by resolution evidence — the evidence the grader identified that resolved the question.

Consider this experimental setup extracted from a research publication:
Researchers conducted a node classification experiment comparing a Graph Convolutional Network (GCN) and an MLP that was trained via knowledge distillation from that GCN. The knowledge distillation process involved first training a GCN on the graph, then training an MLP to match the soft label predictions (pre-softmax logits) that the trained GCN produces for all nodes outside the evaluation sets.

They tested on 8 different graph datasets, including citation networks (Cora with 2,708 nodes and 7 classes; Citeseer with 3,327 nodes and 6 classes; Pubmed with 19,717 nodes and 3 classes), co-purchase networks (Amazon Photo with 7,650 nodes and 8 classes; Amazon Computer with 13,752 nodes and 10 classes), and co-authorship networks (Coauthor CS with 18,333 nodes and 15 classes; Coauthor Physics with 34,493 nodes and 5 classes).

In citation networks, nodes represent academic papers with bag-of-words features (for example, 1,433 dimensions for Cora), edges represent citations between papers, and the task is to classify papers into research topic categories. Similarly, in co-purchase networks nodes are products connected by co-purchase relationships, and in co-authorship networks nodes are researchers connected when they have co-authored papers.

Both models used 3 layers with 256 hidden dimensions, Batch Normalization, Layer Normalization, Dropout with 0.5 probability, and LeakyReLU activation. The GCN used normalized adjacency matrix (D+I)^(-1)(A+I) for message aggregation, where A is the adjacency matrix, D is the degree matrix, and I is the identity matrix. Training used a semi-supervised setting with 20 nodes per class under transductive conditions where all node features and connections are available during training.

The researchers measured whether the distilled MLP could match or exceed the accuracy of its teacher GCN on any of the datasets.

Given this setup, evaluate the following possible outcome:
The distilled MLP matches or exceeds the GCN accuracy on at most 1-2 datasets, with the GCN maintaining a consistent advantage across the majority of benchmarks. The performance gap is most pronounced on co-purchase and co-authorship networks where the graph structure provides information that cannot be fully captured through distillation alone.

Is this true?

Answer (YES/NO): NO